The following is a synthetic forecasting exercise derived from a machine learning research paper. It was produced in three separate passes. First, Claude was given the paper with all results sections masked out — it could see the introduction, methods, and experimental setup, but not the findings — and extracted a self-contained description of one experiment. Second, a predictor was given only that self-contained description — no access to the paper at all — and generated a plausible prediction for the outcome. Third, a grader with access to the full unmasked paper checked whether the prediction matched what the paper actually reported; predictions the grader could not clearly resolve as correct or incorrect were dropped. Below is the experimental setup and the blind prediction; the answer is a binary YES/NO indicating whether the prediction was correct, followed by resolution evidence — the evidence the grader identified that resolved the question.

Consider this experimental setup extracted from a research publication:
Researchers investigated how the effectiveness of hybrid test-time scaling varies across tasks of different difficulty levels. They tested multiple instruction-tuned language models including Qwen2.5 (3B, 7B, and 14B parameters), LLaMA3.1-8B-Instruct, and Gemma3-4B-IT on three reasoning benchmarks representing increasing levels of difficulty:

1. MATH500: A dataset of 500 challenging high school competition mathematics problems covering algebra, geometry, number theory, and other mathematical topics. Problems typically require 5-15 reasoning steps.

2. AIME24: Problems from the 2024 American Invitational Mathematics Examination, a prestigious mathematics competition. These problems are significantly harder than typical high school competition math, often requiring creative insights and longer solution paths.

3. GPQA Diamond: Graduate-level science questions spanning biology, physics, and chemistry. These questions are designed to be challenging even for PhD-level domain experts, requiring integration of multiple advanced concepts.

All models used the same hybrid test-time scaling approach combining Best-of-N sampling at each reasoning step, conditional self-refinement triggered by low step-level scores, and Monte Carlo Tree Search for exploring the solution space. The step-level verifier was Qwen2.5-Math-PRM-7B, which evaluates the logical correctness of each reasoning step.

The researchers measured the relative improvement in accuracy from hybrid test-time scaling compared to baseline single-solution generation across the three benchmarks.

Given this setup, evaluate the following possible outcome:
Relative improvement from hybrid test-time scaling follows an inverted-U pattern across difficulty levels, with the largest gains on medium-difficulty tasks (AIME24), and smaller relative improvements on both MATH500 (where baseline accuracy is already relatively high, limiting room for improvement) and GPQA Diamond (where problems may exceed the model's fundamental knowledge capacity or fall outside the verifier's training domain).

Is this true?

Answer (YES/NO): NO